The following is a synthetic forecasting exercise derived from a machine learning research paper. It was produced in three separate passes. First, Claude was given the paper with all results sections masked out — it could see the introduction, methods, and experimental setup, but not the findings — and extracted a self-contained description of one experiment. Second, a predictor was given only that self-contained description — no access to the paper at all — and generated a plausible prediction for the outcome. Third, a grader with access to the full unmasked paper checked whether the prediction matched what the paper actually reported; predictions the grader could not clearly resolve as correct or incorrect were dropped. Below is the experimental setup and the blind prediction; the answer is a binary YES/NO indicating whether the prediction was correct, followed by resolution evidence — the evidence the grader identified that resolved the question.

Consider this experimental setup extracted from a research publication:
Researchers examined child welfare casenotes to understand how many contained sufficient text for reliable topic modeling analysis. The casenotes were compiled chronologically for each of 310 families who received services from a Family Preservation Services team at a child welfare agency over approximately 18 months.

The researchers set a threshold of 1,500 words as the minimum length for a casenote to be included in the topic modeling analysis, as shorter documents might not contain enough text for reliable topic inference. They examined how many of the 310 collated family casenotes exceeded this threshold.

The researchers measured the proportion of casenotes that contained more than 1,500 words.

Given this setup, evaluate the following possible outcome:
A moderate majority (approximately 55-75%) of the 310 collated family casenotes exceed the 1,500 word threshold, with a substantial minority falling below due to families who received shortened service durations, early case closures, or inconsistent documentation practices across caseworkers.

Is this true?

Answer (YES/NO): NO